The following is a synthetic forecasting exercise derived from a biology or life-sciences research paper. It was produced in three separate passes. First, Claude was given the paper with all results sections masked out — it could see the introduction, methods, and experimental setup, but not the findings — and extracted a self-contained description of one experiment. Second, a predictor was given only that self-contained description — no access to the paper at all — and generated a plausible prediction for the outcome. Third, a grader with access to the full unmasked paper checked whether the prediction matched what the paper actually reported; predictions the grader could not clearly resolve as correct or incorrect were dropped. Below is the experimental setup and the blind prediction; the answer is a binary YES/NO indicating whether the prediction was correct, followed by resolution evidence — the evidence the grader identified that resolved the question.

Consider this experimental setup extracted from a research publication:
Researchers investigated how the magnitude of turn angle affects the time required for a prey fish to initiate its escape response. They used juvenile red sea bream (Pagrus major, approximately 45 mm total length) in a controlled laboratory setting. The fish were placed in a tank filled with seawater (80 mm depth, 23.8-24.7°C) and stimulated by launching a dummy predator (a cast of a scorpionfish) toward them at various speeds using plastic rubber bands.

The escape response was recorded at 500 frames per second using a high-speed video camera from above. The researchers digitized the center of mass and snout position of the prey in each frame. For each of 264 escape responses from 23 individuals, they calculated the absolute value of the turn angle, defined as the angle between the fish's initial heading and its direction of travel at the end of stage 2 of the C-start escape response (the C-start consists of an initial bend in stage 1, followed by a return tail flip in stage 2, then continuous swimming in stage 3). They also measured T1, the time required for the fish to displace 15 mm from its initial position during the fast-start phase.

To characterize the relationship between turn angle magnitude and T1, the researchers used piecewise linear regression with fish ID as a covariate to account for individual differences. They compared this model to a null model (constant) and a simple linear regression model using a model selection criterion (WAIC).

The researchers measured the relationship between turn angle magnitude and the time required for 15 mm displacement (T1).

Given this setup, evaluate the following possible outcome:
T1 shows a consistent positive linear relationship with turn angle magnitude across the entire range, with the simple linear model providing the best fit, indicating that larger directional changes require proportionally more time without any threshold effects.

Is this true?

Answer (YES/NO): NO